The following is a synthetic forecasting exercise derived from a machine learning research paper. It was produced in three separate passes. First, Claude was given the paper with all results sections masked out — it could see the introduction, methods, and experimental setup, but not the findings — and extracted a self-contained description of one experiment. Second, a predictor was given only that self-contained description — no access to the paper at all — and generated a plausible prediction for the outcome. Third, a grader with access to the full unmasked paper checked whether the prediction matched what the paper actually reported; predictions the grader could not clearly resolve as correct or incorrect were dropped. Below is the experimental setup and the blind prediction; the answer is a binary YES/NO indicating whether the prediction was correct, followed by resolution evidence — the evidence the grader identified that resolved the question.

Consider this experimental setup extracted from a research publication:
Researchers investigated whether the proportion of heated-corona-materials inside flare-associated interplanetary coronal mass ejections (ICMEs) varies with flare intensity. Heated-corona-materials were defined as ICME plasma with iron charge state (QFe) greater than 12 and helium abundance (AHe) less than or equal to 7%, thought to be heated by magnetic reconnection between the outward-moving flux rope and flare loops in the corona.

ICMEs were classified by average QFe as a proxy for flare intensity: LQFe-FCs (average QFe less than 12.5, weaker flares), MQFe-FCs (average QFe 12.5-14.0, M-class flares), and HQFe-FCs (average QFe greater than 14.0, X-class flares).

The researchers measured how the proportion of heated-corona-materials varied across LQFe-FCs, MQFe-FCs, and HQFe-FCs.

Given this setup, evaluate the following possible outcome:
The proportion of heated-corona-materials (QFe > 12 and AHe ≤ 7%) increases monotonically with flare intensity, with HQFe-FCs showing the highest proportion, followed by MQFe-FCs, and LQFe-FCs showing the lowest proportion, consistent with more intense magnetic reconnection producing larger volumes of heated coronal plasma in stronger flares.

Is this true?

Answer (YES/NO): NO